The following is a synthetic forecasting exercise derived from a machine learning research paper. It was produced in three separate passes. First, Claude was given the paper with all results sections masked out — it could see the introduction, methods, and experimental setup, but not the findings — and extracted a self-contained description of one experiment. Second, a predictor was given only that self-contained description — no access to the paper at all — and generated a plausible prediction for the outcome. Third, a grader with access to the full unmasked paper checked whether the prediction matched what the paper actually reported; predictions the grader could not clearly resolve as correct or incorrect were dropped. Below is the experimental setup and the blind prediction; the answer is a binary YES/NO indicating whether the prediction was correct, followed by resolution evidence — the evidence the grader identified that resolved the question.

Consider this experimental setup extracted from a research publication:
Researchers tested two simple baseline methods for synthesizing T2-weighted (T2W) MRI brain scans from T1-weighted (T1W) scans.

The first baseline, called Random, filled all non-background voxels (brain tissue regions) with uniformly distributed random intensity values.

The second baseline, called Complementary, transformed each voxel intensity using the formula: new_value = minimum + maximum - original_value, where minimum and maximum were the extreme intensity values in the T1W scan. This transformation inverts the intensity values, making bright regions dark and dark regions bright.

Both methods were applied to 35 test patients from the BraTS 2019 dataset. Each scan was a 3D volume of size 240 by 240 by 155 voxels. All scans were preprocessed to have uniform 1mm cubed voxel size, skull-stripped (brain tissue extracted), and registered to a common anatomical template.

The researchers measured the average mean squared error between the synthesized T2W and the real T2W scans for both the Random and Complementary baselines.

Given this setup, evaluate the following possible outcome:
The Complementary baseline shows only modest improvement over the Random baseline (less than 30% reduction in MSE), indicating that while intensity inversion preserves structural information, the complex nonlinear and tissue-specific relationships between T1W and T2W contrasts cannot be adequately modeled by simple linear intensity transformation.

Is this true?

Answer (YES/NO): NO